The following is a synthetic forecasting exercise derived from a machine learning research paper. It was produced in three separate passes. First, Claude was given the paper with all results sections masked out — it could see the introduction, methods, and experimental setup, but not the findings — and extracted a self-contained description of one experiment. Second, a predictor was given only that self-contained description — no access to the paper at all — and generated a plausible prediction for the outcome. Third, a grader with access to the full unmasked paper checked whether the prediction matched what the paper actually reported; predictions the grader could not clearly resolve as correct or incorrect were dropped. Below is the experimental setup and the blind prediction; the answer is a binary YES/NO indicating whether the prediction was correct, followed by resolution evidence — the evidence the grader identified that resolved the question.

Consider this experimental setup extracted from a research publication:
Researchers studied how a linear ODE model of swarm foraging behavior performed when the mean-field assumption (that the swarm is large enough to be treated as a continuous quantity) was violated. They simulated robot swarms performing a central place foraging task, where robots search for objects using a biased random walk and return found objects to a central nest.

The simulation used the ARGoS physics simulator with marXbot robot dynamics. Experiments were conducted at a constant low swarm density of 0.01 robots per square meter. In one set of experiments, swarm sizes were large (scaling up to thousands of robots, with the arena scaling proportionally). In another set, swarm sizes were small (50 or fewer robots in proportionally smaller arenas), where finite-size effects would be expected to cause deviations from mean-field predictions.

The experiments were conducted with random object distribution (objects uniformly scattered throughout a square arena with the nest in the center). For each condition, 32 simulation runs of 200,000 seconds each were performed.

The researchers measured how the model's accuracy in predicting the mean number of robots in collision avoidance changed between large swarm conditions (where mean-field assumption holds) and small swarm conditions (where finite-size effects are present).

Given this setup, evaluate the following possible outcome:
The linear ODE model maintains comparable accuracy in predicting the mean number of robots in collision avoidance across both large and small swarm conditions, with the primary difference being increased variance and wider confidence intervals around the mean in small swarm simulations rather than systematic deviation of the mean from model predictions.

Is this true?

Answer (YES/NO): NO